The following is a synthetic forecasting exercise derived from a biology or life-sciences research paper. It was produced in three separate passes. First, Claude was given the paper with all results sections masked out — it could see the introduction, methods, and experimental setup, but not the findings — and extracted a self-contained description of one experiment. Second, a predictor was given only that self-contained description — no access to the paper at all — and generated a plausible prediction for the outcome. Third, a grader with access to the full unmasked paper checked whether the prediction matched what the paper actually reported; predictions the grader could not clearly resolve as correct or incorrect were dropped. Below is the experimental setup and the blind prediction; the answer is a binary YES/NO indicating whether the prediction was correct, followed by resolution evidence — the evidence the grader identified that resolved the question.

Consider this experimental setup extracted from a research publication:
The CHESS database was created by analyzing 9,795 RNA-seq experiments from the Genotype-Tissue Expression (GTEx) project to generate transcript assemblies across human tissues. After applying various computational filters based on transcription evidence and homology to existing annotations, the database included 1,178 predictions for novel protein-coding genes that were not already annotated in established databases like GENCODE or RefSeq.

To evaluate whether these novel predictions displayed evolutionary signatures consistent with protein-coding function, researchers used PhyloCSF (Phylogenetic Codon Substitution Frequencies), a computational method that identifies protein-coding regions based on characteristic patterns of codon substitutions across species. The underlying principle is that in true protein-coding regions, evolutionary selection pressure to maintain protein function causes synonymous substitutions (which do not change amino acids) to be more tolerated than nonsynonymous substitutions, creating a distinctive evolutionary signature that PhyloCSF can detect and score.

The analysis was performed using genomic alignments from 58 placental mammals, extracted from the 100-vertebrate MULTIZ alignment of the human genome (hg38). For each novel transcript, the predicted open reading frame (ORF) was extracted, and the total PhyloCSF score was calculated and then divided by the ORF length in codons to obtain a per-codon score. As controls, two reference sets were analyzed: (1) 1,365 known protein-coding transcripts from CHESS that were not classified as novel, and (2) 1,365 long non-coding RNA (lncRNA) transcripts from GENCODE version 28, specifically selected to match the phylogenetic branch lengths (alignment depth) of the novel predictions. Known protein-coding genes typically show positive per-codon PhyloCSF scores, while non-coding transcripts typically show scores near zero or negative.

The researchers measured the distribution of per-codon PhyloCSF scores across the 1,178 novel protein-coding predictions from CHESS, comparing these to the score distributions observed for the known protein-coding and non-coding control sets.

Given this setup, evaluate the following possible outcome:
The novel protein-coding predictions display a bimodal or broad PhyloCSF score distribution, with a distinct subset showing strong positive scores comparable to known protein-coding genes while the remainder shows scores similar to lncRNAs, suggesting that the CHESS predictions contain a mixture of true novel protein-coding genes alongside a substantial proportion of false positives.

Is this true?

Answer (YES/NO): NO